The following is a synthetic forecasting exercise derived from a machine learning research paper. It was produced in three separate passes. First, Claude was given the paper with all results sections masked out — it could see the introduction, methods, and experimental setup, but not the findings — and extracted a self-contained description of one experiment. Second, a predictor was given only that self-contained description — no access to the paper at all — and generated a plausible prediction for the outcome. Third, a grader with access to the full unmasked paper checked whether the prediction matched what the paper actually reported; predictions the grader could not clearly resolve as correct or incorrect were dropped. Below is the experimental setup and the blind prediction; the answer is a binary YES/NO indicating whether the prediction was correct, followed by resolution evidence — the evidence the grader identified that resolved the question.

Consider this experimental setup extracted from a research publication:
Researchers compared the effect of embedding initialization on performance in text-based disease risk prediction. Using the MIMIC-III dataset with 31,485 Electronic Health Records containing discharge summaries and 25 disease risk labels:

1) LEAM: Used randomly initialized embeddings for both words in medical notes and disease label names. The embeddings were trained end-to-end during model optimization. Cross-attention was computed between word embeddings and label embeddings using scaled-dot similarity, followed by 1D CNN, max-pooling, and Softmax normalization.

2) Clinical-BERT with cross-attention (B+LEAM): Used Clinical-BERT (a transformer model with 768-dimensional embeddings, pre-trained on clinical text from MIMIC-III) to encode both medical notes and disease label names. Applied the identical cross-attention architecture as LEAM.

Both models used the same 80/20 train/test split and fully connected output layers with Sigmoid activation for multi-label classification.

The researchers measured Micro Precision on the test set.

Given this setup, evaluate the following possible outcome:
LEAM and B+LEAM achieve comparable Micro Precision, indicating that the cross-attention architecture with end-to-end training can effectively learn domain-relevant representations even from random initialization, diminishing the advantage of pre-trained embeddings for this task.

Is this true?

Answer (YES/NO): NO